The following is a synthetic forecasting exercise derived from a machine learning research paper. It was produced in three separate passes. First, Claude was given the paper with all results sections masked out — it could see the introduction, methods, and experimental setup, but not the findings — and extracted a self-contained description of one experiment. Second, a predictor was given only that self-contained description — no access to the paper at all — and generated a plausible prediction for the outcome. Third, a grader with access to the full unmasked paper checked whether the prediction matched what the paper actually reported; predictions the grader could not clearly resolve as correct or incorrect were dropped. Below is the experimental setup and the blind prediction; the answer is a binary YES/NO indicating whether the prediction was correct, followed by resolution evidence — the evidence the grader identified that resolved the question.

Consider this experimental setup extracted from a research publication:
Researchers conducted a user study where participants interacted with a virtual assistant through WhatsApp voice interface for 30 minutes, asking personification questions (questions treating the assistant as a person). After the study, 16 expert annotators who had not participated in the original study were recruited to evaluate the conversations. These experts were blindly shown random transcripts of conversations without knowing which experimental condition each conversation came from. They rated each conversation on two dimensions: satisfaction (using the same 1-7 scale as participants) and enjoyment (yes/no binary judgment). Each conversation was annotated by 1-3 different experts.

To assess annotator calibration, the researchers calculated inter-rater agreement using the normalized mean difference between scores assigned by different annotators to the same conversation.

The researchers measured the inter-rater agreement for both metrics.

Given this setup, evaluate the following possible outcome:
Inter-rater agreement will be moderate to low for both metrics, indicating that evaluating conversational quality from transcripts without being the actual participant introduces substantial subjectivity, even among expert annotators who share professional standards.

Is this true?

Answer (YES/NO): NO